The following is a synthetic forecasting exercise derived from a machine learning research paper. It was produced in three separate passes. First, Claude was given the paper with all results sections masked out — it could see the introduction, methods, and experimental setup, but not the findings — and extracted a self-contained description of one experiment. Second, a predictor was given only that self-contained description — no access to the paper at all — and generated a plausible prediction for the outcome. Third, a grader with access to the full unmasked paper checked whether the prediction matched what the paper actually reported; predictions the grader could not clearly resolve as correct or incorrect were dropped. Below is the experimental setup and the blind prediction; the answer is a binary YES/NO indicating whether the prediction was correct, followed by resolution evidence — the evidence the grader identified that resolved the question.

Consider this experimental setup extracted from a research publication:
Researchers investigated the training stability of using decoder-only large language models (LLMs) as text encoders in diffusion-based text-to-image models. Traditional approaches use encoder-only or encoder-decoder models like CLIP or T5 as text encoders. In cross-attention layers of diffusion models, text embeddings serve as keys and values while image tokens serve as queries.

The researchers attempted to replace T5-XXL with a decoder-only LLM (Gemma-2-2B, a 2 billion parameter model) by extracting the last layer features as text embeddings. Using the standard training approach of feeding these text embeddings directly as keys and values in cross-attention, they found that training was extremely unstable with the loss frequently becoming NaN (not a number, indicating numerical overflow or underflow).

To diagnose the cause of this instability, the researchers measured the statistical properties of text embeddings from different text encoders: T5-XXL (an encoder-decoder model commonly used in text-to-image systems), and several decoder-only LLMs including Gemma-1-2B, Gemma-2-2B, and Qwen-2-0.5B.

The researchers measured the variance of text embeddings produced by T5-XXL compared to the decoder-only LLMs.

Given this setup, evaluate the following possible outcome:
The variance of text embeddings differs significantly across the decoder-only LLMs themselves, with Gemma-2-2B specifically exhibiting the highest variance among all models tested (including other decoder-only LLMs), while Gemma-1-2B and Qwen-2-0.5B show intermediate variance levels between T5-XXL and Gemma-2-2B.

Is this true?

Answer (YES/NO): NO